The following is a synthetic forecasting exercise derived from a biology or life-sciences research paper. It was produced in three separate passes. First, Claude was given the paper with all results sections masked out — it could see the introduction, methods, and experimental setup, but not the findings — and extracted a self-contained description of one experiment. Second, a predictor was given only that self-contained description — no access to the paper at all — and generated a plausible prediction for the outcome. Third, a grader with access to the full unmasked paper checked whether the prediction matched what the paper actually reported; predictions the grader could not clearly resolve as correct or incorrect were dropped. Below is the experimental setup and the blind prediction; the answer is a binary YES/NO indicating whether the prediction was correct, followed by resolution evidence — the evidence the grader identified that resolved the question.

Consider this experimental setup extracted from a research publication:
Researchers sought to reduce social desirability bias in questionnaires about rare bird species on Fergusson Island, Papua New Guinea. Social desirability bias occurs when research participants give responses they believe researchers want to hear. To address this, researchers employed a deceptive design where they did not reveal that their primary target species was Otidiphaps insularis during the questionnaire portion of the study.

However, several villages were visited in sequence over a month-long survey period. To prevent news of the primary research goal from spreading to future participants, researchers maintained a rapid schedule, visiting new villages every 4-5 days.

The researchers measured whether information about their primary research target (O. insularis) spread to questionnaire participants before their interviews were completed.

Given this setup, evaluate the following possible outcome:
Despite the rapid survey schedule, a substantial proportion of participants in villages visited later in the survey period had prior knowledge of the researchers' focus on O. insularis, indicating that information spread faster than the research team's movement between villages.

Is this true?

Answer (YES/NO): NO